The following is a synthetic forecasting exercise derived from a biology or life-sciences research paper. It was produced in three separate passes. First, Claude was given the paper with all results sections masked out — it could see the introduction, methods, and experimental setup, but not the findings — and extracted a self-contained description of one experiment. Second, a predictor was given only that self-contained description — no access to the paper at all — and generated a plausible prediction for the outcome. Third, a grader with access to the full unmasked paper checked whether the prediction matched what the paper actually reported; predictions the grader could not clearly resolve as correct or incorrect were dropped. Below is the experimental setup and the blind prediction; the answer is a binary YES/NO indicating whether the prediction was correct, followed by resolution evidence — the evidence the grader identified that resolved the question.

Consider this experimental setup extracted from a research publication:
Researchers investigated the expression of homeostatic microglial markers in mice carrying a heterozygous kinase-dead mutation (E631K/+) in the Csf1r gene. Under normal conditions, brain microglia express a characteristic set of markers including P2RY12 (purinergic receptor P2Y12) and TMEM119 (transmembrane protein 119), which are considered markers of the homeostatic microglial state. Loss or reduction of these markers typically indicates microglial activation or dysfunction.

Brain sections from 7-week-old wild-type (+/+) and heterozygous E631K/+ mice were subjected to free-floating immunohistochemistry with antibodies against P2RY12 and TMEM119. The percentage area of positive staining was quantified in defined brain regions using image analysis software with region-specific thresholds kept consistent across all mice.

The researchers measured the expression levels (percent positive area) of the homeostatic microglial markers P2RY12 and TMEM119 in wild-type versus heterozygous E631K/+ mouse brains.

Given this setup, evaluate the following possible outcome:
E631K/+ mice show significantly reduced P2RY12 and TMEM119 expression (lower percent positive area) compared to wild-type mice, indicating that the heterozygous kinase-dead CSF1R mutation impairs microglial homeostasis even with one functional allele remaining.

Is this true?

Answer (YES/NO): NO